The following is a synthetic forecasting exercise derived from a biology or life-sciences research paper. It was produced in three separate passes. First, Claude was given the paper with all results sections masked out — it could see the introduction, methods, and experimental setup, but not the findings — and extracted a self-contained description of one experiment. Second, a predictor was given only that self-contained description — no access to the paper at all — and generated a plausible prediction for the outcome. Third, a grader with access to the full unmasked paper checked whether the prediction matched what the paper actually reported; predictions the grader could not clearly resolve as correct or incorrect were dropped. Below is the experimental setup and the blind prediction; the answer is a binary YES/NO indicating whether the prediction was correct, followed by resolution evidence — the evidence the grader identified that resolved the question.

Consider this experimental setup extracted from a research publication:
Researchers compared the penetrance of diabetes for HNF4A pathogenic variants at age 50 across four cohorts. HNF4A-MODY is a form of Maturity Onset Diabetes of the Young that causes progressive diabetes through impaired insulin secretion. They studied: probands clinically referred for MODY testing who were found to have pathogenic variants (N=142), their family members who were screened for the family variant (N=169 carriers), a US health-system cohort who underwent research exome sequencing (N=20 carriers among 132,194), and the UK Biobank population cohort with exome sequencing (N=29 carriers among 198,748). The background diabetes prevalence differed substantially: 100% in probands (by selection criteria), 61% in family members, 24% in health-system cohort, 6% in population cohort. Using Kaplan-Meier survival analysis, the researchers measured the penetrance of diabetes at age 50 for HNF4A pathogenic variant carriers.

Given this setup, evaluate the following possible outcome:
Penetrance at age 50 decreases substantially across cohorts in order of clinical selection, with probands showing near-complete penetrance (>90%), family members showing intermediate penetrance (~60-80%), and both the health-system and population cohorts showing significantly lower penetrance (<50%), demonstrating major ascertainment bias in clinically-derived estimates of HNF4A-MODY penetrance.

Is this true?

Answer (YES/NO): NO